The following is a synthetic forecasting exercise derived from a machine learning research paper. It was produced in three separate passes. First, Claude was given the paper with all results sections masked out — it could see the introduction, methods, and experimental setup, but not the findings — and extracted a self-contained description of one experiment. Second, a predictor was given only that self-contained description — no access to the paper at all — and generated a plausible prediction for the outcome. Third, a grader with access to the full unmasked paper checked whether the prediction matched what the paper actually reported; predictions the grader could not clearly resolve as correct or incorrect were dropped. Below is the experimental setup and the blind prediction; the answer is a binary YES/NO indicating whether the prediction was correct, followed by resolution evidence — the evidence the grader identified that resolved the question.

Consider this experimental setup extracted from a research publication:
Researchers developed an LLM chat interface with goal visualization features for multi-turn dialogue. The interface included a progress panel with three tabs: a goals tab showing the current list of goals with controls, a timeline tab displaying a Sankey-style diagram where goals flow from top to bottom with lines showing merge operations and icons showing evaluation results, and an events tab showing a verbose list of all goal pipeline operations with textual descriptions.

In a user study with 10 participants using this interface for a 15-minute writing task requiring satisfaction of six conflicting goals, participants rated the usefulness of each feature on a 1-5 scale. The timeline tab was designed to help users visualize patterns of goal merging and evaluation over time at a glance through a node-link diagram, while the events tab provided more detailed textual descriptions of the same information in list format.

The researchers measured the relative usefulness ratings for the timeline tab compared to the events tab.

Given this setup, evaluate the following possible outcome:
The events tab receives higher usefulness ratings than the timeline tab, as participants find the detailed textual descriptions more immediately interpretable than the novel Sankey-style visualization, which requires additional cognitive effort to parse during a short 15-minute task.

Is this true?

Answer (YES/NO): NO